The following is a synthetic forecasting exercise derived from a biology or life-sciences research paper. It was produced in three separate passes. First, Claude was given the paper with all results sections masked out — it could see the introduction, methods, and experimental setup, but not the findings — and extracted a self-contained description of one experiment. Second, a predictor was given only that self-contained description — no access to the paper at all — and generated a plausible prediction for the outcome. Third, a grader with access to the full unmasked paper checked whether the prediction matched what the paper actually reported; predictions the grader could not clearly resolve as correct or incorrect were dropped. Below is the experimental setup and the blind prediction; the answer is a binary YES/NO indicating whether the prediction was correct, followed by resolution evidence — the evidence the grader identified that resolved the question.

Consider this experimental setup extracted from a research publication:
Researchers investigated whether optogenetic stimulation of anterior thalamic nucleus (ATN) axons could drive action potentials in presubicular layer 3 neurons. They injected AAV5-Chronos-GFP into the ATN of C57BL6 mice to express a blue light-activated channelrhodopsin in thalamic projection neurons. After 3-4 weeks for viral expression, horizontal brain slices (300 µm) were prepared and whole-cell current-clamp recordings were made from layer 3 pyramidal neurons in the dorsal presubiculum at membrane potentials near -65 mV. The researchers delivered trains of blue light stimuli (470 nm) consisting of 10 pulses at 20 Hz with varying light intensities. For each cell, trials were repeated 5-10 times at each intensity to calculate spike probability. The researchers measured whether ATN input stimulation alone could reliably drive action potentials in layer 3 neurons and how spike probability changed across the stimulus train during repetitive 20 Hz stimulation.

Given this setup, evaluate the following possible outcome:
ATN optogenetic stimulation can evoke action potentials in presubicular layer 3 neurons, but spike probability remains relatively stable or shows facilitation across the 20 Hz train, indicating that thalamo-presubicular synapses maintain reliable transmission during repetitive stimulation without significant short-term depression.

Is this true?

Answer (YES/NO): NO